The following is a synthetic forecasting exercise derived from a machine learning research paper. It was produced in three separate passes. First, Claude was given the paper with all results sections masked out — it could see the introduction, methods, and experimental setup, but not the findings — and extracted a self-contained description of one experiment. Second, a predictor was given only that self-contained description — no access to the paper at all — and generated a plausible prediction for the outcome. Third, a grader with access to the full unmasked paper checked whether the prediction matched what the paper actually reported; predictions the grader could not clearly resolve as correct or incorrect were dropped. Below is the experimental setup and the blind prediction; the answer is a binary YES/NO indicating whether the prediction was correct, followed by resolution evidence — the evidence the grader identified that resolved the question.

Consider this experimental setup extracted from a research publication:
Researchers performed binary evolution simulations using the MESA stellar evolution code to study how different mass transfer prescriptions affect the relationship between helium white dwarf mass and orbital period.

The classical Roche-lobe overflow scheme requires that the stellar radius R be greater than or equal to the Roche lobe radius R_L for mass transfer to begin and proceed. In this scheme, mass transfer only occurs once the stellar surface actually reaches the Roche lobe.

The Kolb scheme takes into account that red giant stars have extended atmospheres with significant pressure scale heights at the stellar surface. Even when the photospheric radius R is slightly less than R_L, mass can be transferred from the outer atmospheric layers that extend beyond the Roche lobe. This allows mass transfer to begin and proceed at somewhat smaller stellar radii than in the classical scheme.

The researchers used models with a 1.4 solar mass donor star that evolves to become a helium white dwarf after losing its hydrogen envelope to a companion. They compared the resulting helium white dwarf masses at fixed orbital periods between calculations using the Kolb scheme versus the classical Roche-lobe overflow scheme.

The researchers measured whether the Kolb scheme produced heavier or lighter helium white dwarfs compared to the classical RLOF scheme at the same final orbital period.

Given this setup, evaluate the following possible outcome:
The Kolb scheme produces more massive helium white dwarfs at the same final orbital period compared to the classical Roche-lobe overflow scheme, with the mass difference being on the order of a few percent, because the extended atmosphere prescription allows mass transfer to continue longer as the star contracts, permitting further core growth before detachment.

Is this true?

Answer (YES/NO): NO